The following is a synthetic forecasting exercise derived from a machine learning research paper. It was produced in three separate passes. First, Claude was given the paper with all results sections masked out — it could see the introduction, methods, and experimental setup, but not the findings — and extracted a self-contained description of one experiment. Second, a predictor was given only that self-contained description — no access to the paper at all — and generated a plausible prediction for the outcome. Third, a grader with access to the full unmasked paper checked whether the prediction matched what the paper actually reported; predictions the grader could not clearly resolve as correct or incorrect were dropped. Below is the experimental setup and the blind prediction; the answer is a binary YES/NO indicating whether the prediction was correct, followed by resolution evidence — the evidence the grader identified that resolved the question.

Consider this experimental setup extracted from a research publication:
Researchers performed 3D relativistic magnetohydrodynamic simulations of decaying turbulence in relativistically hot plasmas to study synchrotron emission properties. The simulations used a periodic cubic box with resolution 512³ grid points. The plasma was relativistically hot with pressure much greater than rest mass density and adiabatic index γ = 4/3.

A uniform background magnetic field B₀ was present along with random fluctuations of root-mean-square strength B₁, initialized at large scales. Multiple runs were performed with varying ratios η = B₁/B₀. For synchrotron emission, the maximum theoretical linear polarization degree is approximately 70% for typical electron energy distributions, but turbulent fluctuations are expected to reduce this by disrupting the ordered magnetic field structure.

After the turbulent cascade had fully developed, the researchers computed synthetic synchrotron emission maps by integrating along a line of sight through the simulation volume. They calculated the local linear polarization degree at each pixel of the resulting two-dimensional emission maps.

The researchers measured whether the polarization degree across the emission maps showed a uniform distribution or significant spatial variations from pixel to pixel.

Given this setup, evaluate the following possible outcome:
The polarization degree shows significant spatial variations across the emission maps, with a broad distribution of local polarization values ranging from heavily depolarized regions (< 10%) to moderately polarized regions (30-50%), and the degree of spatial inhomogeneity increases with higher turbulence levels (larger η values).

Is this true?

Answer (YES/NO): NO